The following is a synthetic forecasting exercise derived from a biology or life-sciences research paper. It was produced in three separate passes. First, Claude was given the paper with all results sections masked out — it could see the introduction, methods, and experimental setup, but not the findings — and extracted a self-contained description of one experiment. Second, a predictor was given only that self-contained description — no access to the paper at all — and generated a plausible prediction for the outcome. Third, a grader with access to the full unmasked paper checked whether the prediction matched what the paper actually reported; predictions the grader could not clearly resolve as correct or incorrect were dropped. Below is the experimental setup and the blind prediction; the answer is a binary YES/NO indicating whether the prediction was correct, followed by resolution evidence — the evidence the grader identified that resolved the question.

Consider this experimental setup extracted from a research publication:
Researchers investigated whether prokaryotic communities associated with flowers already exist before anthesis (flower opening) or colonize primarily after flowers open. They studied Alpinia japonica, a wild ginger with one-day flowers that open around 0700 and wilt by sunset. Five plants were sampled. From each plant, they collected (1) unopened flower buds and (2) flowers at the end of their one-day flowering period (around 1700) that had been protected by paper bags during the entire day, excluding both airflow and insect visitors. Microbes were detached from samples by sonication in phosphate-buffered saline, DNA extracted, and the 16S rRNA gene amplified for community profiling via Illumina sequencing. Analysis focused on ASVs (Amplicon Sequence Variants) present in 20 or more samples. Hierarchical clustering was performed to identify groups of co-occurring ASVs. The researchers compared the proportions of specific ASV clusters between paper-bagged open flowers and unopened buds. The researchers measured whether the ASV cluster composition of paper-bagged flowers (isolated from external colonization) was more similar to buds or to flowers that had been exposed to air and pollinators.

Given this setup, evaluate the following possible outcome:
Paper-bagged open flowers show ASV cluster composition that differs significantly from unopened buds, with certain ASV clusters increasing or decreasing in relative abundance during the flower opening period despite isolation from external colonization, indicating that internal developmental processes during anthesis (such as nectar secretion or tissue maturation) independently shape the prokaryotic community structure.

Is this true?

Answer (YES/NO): YES